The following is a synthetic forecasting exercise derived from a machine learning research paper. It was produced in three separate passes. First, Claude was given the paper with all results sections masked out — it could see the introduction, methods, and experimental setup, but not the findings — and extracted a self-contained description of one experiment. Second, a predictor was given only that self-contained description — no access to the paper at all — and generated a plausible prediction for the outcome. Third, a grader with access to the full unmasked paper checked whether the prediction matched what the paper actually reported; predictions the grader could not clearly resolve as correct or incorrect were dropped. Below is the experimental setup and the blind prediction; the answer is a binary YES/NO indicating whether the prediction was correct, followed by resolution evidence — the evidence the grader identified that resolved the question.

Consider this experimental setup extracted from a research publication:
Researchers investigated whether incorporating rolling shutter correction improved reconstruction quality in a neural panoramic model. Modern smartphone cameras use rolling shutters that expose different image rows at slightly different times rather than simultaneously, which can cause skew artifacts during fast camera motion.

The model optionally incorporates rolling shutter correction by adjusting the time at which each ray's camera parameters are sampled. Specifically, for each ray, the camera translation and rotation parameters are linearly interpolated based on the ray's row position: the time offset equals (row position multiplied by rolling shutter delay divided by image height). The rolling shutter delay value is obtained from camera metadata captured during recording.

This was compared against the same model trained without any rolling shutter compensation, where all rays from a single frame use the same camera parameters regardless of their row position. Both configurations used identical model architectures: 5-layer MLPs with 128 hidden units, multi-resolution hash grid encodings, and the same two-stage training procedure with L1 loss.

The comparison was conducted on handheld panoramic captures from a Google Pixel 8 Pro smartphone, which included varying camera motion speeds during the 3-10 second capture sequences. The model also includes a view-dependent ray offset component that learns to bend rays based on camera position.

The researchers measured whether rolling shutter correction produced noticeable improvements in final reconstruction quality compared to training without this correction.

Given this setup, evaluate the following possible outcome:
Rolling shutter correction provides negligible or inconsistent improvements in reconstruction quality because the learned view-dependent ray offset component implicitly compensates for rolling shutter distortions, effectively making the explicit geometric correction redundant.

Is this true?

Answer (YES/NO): YES